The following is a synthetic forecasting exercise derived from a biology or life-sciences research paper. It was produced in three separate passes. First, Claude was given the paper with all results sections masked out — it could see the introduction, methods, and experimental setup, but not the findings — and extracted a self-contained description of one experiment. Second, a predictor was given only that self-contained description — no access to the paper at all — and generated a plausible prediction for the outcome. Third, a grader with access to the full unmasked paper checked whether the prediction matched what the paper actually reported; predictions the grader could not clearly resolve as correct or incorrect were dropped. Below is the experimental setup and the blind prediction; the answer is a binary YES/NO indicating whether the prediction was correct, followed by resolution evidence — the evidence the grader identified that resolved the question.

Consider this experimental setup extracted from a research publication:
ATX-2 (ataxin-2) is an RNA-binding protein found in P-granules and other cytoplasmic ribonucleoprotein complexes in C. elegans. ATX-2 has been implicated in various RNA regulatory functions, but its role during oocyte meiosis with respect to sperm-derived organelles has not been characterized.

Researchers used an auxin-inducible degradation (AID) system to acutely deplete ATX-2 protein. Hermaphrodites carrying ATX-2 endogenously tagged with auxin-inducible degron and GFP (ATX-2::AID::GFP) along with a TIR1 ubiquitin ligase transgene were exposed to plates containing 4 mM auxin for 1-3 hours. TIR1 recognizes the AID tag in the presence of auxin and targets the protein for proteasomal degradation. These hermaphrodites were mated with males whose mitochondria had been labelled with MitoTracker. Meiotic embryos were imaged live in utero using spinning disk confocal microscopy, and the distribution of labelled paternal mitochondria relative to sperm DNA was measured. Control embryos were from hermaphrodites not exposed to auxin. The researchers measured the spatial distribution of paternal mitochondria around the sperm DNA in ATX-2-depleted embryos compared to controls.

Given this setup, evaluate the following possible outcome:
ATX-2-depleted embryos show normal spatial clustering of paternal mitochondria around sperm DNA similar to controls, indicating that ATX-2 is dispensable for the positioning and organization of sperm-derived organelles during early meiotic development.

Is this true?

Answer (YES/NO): NO